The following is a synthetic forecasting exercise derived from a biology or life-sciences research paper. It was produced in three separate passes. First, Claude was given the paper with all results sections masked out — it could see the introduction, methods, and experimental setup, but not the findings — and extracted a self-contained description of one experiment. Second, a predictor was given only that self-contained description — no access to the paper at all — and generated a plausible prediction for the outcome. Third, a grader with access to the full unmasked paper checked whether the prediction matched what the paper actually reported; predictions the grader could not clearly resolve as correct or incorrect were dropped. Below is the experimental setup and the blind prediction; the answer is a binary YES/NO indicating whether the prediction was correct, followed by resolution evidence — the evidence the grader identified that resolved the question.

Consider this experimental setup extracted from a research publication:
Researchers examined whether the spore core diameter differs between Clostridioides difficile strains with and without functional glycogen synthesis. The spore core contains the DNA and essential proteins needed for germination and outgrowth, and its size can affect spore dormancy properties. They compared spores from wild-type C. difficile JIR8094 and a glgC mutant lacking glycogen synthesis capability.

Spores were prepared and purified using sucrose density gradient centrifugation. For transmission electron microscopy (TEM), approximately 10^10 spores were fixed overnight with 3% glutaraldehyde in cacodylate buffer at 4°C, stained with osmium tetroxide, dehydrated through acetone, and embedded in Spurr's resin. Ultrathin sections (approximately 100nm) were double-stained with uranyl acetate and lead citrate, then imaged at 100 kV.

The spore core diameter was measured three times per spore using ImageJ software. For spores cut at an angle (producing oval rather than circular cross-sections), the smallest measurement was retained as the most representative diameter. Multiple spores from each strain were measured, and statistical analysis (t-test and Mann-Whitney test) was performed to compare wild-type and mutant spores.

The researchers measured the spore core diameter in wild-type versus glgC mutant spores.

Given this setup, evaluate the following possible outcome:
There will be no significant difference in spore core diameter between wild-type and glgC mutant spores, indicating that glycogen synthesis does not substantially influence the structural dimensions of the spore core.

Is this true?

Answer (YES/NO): NO